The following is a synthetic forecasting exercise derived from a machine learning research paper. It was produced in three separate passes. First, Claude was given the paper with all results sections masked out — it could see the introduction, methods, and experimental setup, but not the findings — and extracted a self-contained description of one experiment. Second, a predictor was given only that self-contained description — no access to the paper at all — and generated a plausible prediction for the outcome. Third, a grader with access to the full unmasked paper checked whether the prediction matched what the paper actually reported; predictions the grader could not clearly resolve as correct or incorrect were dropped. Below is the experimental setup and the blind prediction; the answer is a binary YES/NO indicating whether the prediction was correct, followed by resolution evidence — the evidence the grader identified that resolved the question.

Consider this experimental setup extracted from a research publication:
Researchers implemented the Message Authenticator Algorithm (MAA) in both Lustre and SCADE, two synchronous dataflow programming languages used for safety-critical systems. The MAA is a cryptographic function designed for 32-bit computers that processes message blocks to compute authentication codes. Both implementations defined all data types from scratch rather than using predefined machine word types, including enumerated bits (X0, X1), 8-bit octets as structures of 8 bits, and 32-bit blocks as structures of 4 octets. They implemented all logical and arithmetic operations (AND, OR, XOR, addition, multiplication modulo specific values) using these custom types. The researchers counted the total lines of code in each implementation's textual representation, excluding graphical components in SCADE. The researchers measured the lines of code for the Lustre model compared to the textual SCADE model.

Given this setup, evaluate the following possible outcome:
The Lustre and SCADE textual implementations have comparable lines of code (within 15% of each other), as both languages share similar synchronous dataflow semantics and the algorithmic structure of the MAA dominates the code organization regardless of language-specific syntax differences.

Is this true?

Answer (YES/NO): YES